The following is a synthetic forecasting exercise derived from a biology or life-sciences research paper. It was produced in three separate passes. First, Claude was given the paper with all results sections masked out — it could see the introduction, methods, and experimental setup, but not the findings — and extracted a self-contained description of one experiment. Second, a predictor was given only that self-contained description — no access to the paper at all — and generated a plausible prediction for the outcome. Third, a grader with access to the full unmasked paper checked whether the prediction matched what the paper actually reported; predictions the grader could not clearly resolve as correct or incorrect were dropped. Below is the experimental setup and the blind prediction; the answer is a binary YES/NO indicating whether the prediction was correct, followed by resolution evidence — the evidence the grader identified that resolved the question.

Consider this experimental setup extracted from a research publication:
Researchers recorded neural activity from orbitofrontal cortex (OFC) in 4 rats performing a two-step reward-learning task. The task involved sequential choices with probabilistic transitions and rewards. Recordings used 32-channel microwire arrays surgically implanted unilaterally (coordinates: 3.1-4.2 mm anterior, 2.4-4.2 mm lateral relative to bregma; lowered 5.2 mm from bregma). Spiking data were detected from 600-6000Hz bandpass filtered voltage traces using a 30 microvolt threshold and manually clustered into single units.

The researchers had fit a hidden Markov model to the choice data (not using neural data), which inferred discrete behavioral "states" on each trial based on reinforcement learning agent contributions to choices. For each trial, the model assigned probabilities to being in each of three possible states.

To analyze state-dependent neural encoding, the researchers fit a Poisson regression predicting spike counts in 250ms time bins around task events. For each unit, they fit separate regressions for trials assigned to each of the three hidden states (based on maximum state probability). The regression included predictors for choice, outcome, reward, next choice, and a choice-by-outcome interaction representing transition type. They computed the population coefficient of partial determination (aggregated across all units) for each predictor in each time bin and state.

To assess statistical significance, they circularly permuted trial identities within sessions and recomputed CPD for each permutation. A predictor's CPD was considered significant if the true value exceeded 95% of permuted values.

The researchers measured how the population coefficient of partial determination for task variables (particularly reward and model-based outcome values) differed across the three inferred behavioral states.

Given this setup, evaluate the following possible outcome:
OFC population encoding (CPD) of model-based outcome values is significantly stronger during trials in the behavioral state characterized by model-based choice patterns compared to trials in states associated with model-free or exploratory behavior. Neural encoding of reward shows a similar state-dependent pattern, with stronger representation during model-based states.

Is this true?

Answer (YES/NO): NO